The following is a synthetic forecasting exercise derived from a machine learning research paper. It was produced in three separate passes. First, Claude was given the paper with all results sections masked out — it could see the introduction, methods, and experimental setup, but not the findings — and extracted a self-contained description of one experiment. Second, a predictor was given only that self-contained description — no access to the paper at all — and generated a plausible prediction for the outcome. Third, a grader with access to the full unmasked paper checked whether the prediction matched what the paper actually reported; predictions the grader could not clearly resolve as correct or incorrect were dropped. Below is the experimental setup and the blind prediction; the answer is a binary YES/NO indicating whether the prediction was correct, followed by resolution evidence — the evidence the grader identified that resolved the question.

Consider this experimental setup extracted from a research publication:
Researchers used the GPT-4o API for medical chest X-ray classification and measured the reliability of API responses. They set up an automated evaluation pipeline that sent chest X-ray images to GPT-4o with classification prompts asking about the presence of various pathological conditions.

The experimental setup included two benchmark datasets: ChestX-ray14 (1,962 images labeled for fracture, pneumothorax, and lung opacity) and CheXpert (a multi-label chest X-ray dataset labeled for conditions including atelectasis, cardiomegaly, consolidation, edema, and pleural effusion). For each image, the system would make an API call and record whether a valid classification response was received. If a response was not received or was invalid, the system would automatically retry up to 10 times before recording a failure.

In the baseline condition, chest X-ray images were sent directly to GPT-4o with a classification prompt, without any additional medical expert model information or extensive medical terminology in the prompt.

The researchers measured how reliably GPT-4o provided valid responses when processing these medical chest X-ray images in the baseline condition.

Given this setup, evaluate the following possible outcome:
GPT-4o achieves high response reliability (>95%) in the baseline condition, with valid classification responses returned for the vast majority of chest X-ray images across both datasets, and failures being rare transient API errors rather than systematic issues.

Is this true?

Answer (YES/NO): NO